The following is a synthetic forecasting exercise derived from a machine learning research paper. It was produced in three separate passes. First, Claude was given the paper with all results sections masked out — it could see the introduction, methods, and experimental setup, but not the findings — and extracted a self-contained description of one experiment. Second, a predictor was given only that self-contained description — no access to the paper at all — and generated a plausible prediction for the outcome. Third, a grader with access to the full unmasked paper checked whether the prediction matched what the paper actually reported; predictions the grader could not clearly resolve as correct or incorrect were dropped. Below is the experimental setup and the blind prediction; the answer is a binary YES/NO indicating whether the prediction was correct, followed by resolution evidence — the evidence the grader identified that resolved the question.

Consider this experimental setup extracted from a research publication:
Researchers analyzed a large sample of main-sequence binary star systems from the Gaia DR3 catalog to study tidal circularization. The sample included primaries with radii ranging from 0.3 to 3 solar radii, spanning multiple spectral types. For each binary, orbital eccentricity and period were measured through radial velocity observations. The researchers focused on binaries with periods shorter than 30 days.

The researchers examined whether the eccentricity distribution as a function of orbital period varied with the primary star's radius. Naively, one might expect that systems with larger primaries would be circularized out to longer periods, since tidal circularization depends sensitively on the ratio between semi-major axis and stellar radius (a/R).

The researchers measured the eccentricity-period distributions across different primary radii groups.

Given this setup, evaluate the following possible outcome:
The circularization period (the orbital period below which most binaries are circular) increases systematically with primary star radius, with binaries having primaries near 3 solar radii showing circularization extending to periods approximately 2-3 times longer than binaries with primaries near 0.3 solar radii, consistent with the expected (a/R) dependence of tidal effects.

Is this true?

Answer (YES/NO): NO